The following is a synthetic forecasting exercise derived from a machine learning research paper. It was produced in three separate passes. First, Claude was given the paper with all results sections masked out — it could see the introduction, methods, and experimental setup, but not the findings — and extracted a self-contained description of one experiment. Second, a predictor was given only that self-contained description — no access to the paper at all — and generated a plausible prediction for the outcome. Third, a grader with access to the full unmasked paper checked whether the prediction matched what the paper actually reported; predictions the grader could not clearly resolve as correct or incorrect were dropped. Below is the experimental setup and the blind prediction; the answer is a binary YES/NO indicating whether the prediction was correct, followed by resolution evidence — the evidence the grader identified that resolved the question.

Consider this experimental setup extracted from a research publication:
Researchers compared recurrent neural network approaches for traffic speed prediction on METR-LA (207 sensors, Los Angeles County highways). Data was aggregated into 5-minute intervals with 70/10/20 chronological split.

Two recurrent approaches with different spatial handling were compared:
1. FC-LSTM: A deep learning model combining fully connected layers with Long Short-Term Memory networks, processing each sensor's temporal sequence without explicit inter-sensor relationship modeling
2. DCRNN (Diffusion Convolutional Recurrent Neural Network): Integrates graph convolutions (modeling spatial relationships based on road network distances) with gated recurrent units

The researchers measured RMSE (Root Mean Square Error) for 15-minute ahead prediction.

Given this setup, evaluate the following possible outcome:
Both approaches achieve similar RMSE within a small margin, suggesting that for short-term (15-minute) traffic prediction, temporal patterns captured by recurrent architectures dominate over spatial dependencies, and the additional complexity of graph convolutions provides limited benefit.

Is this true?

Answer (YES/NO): NO